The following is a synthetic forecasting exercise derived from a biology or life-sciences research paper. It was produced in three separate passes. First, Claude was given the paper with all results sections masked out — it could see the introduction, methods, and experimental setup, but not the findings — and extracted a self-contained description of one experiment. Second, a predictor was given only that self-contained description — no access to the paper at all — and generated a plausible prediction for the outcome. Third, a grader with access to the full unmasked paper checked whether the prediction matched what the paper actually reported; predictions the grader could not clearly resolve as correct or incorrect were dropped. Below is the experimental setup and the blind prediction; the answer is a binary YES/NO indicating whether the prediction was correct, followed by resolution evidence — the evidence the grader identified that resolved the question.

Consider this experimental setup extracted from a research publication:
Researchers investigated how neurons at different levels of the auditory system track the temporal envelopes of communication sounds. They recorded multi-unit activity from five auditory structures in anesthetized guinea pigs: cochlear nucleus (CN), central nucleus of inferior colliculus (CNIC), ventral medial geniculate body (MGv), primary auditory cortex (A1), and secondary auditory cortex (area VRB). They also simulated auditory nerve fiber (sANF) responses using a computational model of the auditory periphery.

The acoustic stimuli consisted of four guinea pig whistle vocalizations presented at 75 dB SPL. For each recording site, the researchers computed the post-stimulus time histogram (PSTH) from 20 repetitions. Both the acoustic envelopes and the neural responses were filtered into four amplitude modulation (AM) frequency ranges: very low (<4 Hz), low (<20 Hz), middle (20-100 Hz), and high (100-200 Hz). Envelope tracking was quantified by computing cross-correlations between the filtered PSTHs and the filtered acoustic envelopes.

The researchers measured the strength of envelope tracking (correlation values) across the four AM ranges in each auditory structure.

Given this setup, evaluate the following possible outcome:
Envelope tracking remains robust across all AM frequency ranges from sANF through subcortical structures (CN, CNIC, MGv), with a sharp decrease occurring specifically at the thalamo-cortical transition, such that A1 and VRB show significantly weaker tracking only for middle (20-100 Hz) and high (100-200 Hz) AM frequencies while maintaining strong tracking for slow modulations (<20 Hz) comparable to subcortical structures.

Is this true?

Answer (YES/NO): NO